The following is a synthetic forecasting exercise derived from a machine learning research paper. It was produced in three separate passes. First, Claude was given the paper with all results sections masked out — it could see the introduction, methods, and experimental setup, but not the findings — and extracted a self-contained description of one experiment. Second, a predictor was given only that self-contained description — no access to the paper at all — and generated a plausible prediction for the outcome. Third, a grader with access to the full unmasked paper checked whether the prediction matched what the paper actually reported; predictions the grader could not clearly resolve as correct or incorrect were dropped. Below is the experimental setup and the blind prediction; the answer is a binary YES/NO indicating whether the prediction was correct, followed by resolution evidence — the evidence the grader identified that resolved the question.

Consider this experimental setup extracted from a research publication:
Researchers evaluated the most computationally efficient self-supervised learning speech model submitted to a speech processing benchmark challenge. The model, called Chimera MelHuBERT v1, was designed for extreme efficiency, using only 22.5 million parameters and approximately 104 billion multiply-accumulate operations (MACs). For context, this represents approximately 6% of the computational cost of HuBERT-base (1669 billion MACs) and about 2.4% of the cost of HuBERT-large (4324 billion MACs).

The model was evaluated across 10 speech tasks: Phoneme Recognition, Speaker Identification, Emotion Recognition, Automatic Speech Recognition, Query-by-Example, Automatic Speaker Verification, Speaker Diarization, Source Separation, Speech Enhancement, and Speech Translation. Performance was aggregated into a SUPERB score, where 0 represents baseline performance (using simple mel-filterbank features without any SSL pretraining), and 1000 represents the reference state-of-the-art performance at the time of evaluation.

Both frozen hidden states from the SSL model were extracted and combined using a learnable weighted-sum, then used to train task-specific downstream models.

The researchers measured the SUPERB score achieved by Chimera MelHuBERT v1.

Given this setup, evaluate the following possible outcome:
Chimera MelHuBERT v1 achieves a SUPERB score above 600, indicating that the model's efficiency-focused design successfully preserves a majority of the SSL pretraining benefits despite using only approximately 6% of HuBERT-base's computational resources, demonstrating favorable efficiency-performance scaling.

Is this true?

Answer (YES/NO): NO